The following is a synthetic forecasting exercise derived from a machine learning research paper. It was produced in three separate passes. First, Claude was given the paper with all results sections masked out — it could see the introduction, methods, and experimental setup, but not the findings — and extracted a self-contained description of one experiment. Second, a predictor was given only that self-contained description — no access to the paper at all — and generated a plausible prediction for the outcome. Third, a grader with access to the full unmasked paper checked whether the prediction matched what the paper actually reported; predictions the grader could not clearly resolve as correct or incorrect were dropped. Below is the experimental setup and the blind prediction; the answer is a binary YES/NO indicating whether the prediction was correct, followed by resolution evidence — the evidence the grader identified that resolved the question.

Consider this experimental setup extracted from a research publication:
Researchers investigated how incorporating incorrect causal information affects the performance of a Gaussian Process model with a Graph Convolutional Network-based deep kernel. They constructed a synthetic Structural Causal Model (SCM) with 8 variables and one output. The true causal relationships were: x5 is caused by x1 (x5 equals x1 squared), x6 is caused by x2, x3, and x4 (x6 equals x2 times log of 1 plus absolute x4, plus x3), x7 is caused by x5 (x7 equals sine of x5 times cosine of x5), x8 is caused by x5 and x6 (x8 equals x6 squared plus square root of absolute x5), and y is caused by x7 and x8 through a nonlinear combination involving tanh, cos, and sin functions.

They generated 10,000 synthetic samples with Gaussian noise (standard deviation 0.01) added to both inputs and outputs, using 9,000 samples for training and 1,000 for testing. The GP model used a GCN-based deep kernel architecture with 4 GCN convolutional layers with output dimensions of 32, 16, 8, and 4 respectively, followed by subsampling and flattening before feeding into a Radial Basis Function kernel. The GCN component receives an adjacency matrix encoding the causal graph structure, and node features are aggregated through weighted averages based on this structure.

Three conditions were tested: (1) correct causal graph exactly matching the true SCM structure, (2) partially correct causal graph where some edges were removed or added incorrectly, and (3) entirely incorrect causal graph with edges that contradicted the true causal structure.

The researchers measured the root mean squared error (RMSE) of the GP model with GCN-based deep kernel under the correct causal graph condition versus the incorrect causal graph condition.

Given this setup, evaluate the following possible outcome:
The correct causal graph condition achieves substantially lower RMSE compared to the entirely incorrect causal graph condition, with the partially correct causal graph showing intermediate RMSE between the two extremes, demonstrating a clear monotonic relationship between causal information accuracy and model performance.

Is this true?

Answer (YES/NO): YES